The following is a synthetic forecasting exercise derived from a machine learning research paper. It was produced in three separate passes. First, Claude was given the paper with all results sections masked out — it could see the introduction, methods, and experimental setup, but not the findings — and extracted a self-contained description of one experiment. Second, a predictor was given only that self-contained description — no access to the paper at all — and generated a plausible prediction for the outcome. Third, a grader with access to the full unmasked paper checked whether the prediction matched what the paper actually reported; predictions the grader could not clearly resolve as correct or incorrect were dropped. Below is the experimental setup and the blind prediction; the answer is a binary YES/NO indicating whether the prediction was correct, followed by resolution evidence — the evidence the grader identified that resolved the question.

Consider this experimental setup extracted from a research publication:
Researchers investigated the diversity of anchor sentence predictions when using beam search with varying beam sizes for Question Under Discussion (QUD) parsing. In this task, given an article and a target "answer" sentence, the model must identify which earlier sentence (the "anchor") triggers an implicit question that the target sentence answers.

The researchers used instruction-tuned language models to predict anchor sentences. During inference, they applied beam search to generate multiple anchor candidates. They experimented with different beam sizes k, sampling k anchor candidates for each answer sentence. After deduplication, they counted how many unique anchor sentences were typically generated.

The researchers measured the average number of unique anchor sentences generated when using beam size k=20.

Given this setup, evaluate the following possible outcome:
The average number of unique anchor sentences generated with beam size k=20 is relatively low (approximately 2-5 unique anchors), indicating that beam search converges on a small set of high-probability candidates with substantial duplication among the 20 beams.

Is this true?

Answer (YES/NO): NO